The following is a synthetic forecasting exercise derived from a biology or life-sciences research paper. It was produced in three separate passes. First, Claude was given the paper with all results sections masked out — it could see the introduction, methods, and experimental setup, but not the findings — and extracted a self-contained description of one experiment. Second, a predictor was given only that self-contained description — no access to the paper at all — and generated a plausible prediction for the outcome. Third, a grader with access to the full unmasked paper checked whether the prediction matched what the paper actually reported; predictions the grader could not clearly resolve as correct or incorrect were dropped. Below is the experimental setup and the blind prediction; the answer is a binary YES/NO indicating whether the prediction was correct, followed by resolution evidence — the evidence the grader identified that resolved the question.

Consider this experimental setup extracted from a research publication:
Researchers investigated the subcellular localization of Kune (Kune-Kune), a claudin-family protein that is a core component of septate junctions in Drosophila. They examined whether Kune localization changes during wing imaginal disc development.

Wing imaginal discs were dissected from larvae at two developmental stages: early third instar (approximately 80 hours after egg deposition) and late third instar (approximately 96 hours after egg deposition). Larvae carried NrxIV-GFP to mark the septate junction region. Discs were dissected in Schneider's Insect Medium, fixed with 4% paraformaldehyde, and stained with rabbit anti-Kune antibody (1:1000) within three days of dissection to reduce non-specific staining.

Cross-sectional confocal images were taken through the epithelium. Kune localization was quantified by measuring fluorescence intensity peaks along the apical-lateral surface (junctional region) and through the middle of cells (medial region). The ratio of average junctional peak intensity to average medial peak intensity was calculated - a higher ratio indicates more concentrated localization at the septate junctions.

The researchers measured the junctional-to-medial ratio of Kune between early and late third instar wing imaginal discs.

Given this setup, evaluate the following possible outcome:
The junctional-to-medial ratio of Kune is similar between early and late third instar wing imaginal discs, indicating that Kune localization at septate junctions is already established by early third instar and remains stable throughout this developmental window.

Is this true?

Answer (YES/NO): NO